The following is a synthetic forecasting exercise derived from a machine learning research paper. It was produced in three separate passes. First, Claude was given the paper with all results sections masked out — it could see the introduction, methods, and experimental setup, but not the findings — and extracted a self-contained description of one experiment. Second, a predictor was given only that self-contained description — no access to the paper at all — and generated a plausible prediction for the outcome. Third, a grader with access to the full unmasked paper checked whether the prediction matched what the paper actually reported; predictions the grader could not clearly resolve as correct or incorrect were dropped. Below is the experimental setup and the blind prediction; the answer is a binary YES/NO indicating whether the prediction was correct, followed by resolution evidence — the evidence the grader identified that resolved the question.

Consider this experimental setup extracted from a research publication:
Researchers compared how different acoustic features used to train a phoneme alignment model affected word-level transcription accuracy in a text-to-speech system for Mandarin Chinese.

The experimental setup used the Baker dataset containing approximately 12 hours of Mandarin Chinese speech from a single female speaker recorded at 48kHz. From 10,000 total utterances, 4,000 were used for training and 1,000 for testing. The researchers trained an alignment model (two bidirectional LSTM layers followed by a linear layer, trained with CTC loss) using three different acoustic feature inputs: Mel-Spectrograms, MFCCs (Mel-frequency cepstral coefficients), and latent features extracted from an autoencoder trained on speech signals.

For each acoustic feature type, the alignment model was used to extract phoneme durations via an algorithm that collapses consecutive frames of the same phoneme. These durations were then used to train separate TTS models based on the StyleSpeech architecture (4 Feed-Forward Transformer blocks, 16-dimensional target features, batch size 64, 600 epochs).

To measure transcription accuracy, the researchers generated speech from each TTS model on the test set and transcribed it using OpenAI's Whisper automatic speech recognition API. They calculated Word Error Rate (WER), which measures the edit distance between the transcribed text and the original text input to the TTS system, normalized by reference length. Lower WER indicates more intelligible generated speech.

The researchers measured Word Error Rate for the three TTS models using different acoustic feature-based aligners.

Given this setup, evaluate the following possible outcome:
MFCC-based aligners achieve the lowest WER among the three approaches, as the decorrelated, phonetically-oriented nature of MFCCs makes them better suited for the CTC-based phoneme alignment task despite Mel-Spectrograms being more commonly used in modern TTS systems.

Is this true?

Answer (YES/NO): NO